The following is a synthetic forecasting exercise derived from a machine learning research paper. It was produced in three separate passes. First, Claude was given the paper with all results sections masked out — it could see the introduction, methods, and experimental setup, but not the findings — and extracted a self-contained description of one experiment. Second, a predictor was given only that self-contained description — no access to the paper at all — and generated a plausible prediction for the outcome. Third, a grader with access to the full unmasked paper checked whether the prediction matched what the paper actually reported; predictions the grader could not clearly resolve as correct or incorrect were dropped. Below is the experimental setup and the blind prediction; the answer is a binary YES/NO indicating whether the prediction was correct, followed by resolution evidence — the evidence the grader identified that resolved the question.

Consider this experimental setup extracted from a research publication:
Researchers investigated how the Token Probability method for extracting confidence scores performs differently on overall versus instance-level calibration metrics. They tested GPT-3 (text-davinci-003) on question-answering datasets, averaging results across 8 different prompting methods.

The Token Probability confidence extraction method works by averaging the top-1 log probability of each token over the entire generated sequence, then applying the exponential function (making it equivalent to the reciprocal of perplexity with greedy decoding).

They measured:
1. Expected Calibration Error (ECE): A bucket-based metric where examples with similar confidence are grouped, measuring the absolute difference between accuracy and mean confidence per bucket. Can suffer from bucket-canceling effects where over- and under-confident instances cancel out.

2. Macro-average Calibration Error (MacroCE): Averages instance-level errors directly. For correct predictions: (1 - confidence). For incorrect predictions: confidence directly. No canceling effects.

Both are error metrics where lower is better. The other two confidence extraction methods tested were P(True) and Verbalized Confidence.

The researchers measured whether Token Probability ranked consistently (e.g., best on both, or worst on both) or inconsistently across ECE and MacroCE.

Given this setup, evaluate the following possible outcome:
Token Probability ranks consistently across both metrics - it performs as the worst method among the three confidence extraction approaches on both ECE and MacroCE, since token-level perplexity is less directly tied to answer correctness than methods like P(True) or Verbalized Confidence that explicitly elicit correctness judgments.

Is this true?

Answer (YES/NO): NO